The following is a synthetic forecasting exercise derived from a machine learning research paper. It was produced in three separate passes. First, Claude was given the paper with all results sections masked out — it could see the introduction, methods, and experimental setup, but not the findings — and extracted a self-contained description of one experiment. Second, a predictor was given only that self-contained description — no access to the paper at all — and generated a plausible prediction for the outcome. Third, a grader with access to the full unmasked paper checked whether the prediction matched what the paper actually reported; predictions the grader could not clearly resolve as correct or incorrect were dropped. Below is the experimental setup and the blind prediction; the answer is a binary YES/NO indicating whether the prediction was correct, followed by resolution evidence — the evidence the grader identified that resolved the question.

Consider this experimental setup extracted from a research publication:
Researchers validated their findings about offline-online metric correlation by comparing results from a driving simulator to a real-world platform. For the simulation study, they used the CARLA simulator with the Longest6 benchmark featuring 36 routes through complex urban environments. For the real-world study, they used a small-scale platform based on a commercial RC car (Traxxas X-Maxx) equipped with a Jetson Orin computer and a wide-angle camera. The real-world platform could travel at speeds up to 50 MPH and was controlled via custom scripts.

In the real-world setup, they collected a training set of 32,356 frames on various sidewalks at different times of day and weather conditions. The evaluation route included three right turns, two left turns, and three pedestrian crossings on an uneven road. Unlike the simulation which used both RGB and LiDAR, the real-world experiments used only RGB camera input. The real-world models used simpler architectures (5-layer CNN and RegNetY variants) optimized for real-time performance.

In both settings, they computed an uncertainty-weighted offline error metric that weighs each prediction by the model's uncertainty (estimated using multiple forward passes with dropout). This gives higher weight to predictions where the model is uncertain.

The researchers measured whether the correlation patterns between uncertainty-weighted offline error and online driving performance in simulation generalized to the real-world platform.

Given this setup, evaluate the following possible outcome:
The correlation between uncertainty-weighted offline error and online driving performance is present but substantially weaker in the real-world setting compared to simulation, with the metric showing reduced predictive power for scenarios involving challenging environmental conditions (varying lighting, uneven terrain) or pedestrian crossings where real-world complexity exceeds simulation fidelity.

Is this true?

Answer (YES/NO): NO